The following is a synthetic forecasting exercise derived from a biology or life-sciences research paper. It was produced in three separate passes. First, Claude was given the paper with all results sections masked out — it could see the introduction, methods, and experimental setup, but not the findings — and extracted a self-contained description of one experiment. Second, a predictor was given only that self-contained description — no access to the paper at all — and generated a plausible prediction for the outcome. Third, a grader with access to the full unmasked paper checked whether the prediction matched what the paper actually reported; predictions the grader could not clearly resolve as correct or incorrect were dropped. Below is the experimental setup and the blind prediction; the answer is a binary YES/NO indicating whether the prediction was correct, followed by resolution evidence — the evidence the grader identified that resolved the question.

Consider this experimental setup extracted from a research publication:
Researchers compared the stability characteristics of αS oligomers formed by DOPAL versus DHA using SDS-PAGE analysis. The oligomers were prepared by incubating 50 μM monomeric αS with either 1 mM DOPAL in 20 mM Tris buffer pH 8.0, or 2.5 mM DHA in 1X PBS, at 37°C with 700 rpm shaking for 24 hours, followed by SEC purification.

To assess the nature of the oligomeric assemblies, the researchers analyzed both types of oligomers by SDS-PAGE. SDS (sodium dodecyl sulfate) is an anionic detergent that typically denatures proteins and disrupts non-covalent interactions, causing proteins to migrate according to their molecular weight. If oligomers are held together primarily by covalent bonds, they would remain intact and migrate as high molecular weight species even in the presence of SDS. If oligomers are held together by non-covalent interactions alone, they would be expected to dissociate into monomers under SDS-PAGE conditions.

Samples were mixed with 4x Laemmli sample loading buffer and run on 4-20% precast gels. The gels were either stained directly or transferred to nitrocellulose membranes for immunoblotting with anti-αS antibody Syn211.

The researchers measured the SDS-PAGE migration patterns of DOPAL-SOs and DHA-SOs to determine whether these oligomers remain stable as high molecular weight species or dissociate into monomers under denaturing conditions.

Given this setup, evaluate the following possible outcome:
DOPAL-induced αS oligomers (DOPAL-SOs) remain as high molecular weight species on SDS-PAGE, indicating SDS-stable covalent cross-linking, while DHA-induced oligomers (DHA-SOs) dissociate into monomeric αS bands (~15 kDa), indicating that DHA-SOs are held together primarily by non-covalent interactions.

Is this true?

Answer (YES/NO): NO